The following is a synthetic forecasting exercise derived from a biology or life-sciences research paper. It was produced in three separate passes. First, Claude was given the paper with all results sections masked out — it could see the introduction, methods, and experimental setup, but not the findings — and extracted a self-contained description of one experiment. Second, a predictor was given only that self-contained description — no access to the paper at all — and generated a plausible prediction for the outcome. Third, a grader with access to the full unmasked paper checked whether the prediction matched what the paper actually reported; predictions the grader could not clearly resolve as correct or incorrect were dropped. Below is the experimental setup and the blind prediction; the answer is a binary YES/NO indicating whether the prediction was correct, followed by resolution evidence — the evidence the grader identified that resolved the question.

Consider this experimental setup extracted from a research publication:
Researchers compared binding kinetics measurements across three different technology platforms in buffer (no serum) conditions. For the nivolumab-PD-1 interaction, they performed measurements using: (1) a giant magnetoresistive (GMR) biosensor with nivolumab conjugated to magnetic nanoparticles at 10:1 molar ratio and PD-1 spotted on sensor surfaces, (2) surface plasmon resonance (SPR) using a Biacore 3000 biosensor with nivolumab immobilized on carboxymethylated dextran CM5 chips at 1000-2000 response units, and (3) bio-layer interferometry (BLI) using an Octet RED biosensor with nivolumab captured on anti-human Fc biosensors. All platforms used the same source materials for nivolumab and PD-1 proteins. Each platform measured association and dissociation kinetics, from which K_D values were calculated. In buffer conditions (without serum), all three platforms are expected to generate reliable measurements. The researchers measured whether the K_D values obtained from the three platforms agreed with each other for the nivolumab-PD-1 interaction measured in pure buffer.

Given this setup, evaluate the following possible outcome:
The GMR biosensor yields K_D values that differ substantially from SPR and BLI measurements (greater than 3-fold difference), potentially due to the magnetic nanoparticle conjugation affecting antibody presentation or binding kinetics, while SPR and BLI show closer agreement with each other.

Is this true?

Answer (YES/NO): NO